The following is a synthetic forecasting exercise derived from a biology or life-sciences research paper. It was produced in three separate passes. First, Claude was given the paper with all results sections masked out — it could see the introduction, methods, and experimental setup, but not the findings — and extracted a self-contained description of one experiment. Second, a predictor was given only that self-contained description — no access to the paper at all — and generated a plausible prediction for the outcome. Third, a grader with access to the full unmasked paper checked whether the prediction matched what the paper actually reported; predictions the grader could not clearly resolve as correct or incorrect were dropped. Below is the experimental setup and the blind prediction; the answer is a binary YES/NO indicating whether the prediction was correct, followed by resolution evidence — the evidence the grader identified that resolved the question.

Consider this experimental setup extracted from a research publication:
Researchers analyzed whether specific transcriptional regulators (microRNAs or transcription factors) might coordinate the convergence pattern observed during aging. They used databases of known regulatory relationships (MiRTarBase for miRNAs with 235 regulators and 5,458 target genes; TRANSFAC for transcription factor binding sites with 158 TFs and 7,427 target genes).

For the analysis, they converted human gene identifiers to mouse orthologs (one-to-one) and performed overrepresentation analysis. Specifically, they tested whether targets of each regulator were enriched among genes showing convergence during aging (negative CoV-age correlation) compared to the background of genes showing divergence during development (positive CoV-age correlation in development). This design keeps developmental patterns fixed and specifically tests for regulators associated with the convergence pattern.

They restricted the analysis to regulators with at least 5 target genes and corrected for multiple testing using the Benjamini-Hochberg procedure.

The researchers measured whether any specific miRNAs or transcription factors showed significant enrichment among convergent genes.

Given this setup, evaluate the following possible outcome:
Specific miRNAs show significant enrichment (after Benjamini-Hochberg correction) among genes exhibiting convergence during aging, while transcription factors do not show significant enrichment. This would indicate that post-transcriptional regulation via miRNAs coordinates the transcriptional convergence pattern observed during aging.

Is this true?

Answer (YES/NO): NO